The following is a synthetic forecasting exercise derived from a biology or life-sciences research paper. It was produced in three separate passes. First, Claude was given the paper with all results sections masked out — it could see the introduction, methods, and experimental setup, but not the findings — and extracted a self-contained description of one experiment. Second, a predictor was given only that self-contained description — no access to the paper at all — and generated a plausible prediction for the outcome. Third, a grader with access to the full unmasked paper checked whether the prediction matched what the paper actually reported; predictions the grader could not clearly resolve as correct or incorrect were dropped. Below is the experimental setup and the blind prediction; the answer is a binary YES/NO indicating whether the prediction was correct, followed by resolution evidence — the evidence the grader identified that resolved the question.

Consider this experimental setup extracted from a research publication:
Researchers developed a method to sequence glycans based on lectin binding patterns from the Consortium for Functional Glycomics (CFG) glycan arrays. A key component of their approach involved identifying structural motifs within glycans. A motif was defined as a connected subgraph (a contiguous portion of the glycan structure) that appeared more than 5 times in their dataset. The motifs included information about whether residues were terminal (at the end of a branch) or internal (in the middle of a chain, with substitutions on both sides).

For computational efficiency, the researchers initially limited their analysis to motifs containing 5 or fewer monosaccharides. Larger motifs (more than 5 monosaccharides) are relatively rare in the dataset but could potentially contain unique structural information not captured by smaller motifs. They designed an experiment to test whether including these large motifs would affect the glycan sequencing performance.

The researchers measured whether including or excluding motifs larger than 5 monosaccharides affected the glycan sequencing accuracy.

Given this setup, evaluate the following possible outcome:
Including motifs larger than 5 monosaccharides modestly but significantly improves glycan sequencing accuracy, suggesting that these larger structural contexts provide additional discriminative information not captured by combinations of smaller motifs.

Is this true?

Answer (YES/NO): NO